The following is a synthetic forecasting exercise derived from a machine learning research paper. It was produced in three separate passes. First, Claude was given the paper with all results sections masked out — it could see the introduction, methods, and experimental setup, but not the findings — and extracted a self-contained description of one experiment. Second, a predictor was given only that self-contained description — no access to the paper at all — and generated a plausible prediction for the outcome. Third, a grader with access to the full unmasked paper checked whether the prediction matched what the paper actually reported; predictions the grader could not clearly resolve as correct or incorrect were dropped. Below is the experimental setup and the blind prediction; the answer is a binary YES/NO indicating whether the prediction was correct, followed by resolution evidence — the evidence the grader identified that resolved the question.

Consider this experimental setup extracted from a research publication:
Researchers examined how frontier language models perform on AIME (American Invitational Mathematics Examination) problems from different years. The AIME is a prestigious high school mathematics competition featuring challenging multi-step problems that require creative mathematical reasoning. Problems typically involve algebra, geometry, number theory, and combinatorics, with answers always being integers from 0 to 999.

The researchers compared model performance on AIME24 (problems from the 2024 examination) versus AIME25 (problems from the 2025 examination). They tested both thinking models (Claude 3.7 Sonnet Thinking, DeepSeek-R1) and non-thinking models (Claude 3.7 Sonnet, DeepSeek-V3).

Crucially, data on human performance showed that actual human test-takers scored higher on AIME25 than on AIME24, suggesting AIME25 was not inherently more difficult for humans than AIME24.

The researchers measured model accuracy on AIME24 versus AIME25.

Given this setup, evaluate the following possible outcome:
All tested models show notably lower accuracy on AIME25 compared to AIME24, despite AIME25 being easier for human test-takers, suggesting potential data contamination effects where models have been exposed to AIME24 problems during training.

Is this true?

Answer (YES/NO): YES